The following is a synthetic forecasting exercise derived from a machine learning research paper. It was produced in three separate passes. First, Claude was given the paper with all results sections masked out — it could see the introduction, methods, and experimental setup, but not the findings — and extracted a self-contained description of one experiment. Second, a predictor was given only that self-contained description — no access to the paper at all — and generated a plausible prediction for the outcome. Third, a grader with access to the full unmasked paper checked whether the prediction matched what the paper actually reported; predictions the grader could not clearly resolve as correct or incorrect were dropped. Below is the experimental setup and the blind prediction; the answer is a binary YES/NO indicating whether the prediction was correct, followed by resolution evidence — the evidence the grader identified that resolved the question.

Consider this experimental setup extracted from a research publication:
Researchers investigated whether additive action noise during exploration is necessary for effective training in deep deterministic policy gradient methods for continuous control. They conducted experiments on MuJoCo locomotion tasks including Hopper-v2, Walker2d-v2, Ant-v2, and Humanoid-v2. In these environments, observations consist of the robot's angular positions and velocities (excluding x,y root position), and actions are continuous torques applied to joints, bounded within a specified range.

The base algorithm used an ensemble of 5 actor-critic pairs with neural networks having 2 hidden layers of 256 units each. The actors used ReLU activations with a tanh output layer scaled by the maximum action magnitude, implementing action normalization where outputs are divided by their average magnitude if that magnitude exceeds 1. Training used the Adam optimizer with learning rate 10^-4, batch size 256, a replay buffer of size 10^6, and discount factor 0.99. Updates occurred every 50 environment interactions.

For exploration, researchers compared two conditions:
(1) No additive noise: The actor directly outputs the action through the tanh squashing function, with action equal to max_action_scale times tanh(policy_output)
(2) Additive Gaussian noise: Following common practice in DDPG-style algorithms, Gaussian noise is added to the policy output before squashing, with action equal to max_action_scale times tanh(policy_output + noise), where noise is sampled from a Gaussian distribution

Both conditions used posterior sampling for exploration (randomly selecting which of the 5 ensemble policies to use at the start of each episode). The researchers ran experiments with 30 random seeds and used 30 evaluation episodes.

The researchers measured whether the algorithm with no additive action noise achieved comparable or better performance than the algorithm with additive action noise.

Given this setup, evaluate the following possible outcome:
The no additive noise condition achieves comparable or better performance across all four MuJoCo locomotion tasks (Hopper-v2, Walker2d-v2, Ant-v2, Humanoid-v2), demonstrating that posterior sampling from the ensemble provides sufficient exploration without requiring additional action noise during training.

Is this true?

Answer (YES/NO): NO